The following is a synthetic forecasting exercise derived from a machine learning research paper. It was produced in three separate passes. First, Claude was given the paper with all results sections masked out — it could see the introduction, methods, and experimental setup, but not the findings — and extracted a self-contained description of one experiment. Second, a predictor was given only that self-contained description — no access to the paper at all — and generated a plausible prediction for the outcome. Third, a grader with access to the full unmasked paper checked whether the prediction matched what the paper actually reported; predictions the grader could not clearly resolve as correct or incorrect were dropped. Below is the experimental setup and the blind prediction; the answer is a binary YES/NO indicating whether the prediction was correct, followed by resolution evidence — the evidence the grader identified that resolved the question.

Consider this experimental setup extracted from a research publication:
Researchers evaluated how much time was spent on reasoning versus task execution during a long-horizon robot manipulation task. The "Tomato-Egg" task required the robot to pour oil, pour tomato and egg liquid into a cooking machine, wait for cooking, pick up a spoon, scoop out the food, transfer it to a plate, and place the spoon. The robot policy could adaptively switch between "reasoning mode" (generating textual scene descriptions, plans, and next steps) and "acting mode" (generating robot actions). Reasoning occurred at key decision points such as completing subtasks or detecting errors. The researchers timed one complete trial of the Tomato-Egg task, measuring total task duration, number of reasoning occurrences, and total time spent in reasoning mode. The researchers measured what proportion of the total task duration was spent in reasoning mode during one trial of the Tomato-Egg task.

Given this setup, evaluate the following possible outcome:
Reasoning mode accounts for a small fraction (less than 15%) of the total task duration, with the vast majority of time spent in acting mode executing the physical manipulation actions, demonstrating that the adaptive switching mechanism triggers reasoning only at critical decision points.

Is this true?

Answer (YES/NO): YES